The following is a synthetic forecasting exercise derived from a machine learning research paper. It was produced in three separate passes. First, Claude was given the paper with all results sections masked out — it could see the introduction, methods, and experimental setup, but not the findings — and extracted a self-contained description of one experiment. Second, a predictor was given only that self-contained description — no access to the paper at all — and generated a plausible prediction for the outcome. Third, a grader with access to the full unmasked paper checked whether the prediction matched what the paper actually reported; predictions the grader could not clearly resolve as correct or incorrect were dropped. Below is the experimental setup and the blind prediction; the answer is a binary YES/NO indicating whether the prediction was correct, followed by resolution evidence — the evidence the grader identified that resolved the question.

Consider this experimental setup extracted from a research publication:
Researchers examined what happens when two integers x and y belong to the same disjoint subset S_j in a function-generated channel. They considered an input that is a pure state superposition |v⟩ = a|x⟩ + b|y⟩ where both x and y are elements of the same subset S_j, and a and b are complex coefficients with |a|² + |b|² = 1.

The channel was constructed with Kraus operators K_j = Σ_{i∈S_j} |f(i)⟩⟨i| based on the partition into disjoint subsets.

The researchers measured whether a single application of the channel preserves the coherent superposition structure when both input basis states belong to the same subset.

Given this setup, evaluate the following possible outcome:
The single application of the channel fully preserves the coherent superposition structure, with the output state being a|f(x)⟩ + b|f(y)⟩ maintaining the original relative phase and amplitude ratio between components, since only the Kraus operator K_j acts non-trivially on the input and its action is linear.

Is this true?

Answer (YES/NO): YES